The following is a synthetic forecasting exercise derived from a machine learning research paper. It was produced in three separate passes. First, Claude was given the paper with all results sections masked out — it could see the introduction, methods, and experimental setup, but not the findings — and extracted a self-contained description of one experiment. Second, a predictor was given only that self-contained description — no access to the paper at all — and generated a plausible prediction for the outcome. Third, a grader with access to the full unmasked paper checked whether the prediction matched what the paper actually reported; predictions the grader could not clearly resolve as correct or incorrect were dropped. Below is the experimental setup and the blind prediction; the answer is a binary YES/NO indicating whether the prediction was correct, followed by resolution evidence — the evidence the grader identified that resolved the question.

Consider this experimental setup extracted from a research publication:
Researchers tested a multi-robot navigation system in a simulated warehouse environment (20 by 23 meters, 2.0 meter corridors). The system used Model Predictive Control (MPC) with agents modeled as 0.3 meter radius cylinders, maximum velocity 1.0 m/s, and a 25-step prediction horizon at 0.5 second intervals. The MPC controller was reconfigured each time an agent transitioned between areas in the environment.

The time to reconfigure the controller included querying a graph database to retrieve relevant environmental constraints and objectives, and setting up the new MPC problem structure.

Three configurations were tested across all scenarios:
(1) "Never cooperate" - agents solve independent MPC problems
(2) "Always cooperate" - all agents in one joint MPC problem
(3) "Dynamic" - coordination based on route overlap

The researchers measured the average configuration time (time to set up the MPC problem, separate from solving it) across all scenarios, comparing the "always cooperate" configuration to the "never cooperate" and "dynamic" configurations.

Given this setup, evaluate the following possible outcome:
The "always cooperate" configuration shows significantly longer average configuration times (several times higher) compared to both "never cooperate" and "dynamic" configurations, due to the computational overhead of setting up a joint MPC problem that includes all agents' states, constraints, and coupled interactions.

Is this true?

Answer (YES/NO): NO